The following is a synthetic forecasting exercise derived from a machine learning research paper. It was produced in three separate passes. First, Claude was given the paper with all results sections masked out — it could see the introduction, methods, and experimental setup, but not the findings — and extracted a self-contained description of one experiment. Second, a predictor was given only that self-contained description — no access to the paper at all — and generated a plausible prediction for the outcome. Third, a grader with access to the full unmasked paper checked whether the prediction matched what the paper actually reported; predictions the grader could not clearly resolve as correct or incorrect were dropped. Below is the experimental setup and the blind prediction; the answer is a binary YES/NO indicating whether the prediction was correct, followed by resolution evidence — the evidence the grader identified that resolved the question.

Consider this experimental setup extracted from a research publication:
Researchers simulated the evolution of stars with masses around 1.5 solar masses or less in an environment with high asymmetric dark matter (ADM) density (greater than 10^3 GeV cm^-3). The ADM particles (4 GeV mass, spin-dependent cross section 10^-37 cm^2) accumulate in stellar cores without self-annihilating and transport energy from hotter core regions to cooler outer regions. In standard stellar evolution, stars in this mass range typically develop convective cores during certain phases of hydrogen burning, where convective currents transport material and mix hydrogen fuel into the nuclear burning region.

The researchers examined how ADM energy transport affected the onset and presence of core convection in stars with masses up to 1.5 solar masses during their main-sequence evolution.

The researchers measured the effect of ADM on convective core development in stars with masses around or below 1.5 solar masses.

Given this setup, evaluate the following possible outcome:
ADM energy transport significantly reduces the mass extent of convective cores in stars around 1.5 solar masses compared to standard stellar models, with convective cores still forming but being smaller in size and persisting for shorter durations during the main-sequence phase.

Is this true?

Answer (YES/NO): NO